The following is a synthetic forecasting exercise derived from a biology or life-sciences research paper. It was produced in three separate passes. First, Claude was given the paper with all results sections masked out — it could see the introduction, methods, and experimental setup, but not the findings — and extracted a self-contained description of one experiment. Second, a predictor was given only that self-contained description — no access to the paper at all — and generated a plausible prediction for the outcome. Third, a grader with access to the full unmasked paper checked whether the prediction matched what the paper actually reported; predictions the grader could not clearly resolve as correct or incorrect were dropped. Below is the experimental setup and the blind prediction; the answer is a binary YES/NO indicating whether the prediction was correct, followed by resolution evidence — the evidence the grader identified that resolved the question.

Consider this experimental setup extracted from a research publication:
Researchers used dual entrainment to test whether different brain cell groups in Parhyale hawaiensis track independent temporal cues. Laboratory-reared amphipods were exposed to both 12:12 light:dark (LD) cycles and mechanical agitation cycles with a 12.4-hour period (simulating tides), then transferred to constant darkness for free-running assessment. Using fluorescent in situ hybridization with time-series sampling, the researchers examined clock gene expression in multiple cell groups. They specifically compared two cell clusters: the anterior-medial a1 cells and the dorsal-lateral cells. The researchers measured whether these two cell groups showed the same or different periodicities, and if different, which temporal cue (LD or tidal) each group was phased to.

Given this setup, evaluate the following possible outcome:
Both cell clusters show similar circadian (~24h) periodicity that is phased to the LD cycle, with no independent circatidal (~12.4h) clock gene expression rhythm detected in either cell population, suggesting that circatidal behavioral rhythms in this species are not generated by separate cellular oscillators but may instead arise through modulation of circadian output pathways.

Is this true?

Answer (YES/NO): NO